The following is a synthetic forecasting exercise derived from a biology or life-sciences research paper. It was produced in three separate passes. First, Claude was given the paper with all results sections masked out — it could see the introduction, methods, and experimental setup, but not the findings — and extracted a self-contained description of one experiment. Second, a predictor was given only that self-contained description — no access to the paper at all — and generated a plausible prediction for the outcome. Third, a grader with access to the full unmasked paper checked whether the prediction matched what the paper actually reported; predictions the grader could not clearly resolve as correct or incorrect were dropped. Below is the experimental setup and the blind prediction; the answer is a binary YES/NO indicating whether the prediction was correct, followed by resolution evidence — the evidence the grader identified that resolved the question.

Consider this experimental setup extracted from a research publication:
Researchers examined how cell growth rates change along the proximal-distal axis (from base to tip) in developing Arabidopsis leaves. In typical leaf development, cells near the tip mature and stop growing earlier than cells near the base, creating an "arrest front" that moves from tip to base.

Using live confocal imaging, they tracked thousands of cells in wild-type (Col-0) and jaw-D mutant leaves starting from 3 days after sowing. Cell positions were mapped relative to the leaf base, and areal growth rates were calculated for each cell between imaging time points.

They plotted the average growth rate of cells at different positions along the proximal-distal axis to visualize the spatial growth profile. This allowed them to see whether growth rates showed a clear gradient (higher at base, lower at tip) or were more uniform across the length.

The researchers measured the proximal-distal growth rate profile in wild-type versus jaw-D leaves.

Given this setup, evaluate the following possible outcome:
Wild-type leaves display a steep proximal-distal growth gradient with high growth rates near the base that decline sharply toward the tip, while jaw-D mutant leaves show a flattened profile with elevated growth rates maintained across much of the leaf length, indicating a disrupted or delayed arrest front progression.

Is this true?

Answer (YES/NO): YES